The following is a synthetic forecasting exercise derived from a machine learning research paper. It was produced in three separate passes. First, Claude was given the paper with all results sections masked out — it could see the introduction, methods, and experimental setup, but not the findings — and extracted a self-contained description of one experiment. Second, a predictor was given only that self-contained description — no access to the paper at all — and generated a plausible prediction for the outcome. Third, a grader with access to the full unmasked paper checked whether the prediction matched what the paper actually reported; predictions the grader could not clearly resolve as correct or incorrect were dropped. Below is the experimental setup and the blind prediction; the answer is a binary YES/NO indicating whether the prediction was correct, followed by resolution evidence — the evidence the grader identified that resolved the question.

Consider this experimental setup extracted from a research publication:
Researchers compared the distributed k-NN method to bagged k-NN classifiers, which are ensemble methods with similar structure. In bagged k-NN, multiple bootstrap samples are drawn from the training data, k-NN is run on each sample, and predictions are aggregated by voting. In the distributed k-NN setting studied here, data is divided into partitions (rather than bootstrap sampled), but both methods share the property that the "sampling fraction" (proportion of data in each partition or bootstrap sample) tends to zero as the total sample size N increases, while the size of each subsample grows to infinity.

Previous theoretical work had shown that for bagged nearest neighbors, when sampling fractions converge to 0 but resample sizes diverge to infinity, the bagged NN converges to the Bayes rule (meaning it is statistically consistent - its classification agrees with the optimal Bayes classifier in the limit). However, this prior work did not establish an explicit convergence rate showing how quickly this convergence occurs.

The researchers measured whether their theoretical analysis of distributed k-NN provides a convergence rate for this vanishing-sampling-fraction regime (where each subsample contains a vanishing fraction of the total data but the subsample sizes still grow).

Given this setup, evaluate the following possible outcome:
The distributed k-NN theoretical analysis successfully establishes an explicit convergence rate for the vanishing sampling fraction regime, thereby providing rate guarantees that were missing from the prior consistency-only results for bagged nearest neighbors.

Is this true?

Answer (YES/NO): YES